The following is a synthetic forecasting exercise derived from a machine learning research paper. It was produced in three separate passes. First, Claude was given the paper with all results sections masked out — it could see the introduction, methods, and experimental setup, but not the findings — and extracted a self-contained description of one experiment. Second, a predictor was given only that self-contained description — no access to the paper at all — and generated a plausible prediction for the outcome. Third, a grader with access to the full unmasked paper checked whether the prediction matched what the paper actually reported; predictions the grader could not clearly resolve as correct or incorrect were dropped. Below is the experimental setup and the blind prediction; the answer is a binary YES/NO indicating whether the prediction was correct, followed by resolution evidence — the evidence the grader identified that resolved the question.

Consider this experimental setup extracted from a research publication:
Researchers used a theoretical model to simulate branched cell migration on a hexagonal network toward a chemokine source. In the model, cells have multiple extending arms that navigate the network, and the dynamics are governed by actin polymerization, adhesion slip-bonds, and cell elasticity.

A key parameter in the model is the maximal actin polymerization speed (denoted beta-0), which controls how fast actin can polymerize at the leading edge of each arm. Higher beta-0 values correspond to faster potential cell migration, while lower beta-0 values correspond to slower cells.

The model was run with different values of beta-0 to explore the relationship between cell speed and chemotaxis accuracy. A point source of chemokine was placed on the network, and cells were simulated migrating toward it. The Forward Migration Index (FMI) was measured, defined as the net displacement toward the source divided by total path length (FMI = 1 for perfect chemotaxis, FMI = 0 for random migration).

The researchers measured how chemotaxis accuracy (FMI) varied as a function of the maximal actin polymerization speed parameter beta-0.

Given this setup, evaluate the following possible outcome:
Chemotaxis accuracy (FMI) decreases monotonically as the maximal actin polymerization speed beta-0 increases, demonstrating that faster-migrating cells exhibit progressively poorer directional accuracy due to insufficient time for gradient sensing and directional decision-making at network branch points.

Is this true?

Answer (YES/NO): YES